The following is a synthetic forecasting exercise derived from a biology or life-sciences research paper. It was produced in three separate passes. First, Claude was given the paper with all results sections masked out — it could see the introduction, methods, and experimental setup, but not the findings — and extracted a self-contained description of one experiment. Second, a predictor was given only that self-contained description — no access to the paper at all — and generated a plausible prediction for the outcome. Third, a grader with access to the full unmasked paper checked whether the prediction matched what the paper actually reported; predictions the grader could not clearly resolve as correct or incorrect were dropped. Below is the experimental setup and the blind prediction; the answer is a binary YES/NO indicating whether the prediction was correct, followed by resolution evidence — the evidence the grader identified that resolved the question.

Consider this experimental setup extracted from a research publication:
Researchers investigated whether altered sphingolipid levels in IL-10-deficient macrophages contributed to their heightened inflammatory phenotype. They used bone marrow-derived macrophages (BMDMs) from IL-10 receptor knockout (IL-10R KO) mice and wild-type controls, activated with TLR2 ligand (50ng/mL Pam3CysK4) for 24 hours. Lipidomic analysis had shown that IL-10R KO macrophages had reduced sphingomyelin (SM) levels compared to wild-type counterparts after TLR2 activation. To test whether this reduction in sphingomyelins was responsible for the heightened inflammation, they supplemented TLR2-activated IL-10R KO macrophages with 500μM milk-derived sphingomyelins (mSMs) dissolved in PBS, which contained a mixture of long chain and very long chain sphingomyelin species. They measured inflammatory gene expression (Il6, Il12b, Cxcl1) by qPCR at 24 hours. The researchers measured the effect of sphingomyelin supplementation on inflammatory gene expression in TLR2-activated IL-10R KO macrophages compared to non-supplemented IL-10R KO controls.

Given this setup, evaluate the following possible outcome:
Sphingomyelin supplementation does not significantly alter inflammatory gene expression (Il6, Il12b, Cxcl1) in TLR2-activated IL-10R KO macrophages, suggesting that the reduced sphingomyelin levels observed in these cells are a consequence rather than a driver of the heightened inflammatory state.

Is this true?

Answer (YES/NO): NO